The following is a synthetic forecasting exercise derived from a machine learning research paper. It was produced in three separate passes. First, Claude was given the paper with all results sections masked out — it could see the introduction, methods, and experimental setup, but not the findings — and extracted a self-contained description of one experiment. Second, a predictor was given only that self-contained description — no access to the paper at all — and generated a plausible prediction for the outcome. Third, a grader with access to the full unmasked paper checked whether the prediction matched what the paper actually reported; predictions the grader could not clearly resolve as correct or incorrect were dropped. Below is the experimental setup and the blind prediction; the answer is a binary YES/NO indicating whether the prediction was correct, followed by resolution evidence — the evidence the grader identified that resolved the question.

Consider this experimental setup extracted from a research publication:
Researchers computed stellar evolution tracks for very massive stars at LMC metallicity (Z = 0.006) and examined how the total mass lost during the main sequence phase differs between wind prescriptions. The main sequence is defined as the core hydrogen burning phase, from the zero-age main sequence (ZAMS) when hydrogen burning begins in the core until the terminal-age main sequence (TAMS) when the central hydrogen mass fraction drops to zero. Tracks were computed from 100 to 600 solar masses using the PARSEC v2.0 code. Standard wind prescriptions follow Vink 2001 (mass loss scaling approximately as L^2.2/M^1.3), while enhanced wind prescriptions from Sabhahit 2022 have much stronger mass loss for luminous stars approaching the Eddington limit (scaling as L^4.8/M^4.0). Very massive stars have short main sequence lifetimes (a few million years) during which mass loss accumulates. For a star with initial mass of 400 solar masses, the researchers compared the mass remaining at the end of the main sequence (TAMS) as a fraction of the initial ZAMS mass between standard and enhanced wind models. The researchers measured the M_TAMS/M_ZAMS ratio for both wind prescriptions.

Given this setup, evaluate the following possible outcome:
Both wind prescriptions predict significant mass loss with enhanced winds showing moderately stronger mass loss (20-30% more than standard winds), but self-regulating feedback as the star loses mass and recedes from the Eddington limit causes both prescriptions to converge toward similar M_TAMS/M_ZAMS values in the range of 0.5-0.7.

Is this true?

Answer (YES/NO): NO